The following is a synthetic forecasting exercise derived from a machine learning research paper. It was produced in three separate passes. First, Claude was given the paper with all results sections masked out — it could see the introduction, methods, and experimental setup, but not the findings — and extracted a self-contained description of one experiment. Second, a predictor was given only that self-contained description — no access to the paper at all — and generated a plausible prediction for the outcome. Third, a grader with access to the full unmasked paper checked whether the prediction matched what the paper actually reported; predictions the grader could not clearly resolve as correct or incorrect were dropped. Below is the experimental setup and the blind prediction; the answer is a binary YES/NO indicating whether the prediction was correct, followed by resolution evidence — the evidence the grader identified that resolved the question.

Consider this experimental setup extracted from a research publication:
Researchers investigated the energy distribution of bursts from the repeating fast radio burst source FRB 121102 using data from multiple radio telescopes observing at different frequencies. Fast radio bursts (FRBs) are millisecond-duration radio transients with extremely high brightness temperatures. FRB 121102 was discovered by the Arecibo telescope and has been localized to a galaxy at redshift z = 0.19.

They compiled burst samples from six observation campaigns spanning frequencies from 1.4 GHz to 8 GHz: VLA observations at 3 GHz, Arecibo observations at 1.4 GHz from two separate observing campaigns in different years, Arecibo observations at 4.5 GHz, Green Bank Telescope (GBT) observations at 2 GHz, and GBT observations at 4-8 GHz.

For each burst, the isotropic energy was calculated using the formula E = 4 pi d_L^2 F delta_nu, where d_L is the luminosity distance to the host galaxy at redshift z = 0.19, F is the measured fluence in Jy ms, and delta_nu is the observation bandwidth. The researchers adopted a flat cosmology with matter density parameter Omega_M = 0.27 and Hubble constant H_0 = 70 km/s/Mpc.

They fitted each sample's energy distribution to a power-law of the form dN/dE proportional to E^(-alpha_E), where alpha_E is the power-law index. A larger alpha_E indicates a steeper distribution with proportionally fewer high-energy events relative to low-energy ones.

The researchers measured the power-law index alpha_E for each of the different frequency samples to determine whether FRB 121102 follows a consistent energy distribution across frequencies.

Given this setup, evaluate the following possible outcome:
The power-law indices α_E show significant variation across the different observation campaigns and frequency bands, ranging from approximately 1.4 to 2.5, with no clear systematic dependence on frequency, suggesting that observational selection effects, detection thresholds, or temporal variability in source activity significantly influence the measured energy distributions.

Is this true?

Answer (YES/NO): NO